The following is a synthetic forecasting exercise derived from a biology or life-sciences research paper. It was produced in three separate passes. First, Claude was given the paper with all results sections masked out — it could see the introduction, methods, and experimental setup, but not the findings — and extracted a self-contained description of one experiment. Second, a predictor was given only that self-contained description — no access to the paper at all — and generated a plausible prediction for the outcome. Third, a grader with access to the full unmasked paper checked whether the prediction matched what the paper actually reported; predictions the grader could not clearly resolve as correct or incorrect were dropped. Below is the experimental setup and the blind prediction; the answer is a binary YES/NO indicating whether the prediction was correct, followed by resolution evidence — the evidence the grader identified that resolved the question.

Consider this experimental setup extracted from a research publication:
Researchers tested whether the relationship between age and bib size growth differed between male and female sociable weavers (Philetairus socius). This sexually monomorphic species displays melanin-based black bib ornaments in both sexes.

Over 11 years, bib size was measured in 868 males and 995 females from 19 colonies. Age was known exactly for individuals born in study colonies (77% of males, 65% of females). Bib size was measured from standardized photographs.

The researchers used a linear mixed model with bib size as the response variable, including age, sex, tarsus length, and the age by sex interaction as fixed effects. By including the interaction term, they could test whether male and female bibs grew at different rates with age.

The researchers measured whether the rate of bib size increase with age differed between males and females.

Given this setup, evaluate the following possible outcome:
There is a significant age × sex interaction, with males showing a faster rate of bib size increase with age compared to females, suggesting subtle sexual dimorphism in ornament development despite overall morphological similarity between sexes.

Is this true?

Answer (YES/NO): NO